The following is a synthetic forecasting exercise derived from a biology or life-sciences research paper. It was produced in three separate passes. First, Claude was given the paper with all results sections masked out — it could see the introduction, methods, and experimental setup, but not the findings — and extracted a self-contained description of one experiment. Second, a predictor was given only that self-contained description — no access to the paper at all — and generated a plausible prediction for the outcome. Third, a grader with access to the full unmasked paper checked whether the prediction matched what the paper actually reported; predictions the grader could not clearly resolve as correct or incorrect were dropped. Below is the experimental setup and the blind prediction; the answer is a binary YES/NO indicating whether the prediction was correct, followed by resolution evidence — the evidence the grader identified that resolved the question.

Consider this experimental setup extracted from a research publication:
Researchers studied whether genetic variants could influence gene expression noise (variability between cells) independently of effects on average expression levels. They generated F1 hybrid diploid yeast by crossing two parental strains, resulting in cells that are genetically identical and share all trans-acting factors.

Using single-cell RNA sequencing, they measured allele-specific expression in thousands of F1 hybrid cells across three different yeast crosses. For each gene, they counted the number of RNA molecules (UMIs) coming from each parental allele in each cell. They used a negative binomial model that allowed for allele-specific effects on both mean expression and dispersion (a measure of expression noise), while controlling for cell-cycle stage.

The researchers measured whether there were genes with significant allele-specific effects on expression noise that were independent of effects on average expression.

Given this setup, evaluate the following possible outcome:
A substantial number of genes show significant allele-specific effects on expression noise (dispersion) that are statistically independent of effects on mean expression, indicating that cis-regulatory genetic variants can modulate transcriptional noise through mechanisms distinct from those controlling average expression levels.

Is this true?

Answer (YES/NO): YES